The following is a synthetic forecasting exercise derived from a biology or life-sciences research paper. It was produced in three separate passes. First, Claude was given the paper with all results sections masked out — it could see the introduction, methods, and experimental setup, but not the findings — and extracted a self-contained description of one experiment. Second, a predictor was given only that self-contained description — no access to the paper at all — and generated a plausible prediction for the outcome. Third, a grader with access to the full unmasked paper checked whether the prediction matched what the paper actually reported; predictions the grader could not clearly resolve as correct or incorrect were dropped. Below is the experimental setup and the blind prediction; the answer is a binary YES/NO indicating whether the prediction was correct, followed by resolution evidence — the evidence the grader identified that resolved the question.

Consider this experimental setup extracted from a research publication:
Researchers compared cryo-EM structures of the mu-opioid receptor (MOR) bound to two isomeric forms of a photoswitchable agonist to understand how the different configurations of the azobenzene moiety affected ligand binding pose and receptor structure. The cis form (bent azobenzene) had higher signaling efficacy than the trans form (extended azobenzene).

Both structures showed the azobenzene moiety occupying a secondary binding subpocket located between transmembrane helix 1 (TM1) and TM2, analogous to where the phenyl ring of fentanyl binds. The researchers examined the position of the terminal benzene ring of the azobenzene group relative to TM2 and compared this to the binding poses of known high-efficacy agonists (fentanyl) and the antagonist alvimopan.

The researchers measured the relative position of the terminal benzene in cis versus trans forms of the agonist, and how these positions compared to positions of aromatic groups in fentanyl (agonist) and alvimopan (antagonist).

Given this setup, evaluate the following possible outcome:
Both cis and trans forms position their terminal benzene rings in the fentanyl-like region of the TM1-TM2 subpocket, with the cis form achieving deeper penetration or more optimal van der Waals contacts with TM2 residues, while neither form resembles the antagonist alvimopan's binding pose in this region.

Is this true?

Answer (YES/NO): NO